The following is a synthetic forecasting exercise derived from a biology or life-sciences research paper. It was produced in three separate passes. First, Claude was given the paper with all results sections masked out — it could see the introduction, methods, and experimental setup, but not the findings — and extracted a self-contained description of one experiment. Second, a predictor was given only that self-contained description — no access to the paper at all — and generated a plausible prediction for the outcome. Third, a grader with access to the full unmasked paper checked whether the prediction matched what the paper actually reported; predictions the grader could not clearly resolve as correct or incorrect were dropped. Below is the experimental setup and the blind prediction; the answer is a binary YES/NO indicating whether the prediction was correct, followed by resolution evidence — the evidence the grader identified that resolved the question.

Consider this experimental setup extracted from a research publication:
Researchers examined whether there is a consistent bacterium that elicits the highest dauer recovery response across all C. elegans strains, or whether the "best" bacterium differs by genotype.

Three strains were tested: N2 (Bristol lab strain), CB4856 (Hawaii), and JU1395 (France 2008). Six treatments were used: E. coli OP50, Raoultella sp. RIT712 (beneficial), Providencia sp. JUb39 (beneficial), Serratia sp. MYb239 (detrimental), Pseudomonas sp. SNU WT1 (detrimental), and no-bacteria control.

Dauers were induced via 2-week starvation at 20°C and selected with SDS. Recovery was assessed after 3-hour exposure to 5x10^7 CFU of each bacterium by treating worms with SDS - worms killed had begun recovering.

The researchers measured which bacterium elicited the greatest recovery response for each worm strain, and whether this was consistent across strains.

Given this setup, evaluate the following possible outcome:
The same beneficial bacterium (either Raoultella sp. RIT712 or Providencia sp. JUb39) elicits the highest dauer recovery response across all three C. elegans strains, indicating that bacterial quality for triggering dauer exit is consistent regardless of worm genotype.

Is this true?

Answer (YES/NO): NO